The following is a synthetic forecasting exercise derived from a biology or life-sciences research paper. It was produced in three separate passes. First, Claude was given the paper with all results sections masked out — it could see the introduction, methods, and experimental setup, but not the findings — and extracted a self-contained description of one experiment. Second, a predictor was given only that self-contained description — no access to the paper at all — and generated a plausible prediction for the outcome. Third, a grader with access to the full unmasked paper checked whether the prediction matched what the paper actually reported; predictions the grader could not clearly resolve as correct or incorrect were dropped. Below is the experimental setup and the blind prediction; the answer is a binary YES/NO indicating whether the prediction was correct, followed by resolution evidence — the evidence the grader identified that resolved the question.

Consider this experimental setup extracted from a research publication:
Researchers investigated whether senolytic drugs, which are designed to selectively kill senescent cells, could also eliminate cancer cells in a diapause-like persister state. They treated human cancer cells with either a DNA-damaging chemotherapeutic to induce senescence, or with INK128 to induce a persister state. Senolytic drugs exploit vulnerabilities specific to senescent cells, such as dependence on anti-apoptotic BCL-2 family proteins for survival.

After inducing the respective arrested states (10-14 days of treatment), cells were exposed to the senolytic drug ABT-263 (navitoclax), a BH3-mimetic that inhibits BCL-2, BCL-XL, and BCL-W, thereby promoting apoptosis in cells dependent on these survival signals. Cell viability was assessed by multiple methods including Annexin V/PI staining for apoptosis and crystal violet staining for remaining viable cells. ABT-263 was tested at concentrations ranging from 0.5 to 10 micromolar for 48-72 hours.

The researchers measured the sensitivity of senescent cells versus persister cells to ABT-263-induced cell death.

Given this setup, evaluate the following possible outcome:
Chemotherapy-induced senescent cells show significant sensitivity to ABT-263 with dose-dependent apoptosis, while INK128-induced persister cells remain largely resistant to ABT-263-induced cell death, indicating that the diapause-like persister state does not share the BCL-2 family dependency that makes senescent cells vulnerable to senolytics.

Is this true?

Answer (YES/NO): NO